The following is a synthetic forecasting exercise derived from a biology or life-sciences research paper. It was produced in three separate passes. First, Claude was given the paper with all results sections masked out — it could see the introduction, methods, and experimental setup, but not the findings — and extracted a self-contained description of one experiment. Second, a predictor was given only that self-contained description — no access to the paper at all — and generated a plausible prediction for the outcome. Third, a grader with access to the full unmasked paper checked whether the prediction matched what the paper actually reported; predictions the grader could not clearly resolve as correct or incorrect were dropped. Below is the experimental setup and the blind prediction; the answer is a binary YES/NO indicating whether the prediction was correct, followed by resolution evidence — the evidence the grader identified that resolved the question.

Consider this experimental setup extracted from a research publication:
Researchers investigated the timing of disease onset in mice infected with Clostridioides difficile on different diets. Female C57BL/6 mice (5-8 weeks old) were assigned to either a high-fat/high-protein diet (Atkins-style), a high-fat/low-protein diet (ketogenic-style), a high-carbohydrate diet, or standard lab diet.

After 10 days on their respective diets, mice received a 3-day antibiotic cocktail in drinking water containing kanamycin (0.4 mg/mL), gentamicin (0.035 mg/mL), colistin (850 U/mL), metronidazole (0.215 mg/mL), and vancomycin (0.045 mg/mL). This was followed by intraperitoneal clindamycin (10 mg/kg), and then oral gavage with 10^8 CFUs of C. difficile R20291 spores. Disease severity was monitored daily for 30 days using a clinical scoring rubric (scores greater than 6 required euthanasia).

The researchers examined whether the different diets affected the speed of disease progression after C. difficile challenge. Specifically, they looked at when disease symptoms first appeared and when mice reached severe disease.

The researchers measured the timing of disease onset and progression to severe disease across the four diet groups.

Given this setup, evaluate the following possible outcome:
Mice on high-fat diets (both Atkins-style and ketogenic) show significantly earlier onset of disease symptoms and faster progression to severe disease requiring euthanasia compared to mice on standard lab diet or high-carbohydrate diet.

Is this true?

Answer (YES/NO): NO